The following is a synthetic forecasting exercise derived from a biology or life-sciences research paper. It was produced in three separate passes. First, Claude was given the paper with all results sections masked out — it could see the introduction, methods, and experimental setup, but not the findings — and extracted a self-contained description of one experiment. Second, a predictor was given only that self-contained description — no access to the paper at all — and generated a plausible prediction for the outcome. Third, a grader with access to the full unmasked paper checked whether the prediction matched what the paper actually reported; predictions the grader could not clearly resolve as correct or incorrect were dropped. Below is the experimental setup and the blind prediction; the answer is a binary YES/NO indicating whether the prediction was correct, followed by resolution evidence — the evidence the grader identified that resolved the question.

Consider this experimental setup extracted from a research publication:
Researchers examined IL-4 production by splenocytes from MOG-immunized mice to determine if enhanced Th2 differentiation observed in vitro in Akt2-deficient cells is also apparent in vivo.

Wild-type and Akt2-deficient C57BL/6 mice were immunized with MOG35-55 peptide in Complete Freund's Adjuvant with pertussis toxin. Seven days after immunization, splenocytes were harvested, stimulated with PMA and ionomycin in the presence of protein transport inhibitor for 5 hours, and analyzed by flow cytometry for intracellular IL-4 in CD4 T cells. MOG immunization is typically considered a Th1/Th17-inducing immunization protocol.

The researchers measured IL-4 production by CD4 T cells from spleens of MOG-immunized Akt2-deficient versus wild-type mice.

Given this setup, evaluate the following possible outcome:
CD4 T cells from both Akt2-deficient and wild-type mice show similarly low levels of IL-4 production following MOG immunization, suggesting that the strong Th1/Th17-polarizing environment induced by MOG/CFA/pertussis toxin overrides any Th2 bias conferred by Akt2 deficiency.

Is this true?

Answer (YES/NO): NO